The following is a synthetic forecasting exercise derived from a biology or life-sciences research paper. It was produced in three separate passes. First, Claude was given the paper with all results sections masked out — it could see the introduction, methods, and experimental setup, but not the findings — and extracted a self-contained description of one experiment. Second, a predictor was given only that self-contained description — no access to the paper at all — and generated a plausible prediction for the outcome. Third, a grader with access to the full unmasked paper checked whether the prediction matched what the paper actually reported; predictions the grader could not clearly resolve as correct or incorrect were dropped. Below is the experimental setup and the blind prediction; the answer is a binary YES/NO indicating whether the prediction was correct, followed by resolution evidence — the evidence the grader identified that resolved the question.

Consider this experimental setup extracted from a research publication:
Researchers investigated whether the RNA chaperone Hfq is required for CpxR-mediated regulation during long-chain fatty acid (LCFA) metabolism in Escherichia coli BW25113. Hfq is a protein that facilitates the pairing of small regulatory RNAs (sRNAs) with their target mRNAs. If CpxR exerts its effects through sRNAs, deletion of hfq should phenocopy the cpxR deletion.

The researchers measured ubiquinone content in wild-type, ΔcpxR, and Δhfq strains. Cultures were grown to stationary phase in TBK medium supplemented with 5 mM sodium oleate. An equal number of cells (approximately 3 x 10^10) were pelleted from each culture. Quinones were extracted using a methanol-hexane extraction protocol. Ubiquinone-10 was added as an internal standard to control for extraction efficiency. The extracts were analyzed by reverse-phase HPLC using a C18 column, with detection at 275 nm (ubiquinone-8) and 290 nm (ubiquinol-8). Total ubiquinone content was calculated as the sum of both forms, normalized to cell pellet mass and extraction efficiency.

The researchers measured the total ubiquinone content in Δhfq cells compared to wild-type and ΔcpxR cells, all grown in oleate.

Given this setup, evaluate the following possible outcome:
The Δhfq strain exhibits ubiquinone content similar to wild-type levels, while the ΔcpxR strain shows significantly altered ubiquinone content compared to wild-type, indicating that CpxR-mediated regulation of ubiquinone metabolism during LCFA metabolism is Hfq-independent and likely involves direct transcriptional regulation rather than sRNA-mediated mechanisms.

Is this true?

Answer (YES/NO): NO